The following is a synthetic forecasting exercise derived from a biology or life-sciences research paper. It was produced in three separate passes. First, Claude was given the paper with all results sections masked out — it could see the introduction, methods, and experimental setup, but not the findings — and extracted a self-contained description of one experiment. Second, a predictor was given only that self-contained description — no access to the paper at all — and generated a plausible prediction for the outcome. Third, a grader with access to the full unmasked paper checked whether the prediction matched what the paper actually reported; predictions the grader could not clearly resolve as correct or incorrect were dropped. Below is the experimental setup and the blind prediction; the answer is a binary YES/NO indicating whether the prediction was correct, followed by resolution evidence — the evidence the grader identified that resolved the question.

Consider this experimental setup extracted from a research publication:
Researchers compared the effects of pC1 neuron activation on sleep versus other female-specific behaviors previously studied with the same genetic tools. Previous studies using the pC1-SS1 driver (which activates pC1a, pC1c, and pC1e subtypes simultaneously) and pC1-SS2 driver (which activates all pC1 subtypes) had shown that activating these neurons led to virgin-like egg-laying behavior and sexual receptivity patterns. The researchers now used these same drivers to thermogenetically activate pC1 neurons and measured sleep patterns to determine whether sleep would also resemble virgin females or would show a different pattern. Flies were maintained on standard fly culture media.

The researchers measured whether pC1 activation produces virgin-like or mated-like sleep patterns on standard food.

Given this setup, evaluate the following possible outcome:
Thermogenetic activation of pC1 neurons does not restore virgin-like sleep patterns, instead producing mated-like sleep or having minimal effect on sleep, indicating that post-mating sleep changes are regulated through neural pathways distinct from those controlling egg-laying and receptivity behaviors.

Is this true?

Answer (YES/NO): YES